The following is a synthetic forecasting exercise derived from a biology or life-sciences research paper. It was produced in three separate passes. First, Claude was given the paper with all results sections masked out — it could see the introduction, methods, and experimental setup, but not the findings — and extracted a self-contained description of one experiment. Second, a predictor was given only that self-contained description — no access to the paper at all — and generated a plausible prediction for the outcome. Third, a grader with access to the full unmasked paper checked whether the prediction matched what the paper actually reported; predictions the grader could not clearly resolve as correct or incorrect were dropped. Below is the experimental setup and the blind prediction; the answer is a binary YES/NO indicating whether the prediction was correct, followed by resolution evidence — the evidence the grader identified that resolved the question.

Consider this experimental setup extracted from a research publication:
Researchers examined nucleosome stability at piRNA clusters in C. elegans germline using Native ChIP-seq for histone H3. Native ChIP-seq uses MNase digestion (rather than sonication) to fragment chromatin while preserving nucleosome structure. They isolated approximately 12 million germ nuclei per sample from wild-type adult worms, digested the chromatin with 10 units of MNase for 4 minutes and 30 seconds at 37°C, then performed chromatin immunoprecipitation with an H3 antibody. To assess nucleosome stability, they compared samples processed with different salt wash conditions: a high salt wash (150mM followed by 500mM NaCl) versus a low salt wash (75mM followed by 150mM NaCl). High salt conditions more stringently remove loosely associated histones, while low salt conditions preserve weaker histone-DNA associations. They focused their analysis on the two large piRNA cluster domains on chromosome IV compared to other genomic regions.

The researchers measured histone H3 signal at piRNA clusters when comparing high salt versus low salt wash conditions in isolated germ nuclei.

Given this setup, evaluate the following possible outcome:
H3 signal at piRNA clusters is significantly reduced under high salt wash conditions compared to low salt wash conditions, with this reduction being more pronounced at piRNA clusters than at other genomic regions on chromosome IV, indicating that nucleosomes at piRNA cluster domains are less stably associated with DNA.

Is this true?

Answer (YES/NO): NO